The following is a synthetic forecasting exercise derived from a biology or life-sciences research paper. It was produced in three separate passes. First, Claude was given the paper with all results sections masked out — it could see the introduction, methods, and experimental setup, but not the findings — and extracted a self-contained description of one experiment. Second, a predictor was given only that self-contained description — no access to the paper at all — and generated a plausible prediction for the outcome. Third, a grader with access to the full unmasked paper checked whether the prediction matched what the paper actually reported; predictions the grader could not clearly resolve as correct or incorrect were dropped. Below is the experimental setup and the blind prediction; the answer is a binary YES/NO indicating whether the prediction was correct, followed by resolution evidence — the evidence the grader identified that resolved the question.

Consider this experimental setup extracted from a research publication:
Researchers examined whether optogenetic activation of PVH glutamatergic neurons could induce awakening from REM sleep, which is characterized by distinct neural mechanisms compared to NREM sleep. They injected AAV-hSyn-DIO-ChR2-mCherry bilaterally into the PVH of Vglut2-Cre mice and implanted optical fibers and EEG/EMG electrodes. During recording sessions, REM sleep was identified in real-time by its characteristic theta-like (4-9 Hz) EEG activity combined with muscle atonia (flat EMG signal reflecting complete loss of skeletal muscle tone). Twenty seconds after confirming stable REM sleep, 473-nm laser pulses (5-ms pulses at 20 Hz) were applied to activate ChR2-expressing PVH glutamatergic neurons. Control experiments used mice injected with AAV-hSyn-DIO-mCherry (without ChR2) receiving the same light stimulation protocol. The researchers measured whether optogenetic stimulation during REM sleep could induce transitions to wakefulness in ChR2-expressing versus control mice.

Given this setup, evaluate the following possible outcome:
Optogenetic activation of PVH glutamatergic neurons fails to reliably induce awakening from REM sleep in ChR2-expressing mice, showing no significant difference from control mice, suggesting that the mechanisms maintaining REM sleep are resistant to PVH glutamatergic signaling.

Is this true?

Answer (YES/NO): NO